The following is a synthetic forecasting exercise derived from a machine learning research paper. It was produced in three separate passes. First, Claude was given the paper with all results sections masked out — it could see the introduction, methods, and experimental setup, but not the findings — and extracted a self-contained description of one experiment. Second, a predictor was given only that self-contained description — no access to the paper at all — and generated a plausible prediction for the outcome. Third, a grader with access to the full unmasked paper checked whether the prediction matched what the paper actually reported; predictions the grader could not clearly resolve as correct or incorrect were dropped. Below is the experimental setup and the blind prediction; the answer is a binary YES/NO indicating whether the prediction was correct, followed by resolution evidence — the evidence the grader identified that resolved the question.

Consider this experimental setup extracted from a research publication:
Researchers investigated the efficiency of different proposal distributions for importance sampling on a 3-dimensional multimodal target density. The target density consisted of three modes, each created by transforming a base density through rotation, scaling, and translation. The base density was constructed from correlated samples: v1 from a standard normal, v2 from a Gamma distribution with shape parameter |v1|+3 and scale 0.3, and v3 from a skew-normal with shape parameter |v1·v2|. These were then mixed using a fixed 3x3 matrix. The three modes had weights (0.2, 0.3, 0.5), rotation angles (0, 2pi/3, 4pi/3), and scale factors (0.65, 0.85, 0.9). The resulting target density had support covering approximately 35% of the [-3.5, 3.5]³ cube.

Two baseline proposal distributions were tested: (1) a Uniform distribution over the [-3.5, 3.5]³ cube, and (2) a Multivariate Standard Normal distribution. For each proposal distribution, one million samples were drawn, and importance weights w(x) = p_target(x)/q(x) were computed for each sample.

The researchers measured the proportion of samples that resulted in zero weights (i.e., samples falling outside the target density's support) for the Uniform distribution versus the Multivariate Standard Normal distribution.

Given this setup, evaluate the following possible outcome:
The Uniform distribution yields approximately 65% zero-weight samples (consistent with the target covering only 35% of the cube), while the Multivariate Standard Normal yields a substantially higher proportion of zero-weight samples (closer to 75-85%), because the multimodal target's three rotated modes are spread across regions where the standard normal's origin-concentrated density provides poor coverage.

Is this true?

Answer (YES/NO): NO